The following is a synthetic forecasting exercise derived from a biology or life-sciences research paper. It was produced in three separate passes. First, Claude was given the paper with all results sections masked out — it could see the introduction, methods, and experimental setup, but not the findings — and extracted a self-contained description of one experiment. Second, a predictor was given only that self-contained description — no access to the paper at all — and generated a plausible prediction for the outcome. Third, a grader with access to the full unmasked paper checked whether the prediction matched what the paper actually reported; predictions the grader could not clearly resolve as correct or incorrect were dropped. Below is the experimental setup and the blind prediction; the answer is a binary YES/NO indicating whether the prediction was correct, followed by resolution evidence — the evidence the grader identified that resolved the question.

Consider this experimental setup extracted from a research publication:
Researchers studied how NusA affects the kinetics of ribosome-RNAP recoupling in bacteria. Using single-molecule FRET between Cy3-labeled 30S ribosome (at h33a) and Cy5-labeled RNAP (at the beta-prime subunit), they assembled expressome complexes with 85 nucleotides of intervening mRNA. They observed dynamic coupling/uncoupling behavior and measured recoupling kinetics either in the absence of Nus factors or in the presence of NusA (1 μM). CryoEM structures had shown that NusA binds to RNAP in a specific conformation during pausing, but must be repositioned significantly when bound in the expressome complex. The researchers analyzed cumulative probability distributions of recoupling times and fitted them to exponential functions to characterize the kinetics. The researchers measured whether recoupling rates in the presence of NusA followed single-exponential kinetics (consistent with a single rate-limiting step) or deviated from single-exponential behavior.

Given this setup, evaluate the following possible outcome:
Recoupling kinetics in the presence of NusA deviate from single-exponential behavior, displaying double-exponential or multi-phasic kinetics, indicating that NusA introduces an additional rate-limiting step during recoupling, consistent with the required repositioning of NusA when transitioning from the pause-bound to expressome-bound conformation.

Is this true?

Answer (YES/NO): YES